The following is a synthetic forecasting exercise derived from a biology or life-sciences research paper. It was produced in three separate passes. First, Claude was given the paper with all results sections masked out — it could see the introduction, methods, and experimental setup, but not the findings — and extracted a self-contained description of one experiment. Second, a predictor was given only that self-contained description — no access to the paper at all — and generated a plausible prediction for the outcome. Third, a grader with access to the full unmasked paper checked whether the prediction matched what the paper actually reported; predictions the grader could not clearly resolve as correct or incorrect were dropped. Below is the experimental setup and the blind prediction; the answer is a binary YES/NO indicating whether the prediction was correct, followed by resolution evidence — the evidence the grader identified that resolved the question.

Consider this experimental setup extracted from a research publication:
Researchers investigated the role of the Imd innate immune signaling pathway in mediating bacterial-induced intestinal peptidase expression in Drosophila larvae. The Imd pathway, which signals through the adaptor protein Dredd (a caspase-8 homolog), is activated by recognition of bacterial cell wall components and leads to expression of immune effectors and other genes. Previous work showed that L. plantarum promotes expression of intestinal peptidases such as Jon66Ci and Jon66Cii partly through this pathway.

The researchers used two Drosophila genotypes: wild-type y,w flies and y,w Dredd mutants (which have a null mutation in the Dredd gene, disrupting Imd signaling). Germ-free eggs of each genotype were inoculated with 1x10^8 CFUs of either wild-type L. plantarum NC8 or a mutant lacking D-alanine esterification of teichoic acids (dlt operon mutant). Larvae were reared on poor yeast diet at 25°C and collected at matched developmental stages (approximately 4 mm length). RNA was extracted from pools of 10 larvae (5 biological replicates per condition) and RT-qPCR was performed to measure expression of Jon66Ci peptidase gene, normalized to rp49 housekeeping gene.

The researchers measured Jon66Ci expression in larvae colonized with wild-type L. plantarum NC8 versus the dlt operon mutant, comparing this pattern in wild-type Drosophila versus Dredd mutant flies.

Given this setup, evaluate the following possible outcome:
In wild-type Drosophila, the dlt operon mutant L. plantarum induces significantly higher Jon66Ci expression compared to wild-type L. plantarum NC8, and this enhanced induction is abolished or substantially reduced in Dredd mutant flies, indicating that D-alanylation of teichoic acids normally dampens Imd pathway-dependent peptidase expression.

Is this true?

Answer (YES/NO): NO